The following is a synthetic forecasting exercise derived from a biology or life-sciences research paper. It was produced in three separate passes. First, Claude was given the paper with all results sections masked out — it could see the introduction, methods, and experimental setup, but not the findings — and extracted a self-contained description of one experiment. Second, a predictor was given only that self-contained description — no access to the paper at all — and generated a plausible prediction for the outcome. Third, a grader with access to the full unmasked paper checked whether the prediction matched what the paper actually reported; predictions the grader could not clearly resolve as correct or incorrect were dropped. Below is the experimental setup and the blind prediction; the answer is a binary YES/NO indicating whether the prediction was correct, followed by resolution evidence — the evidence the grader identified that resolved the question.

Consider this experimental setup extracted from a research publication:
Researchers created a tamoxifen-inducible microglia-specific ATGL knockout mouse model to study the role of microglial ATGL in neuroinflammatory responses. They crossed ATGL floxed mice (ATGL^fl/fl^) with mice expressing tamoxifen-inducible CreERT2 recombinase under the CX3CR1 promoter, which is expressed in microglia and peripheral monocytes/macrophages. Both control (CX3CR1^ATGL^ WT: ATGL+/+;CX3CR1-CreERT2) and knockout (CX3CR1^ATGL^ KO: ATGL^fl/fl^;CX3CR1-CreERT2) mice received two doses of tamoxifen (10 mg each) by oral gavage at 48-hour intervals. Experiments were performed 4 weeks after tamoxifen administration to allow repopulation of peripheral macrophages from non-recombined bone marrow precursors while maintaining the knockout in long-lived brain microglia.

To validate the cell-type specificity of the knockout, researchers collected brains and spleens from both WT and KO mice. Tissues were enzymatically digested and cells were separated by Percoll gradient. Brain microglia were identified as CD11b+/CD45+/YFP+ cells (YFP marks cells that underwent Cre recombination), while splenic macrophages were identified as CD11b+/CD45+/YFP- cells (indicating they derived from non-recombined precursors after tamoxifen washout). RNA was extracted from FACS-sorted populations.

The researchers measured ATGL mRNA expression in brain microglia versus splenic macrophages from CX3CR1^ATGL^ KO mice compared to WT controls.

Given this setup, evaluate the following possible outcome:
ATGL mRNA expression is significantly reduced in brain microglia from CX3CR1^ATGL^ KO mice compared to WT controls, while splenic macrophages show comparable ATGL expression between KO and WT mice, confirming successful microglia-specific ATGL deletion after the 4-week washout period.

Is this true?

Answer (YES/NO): YES